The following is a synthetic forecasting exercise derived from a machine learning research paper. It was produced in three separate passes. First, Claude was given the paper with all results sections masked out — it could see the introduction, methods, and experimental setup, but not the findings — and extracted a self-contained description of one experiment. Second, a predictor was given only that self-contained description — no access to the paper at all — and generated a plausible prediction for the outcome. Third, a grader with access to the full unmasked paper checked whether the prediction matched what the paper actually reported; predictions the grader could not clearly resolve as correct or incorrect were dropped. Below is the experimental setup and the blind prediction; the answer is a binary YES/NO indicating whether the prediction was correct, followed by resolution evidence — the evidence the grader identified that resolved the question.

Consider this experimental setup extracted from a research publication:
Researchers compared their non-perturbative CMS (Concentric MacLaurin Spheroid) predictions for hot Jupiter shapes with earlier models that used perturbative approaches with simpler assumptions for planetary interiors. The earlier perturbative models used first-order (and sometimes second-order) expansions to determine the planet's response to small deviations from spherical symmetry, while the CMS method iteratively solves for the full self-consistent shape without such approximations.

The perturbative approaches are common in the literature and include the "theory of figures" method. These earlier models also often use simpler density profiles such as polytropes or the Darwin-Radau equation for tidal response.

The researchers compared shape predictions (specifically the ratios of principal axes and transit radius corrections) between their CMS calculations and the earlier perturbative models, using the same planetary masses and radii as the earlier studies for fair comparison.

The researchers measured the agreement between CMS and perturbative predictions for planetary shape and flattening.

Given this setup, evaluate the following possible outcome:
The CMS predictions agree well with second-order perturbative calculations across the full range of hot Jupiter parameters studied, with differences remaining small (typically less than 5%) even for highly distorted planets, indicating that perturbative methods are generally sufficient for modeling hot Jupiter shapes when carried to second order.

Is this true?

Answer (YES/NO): NO